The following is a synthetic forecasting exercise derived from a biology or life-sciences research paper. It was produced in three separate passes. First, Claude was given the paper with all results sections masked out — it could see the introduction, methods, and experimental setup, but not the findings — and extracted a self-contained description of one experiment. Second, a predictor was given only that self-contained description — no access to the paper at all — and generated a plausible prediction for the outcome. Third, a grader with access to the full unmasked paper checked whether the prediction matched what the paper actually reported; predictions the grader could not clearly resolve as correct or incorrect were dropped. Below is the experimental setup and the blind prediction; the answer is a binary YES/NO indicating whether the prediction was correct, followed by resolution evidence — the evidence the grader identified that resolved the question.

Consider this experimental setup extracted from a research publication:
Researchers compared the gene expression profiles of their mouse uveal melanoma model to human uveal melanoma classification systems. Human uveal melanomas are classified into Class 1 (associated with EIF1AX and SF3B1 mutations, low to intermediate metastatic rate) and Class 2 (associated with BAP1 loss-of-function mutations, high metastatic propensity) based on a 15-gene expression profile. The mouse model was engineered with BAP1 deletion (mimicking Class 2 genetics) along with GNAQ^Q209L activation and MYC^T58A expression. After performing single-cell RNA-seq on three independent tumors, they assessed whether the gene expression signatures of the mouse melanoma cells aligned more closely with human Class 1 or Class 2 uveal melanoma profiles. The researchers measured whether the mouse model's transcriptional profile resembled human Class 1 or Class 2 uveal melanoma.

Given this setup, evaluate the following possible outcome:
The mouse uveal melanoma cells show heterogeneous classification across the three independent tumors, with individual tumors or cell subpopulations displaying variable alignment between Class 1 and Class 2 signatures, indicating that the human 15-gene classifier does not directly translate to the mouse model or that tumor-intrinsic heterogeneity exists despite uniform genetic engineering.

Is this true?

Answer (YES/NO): NO